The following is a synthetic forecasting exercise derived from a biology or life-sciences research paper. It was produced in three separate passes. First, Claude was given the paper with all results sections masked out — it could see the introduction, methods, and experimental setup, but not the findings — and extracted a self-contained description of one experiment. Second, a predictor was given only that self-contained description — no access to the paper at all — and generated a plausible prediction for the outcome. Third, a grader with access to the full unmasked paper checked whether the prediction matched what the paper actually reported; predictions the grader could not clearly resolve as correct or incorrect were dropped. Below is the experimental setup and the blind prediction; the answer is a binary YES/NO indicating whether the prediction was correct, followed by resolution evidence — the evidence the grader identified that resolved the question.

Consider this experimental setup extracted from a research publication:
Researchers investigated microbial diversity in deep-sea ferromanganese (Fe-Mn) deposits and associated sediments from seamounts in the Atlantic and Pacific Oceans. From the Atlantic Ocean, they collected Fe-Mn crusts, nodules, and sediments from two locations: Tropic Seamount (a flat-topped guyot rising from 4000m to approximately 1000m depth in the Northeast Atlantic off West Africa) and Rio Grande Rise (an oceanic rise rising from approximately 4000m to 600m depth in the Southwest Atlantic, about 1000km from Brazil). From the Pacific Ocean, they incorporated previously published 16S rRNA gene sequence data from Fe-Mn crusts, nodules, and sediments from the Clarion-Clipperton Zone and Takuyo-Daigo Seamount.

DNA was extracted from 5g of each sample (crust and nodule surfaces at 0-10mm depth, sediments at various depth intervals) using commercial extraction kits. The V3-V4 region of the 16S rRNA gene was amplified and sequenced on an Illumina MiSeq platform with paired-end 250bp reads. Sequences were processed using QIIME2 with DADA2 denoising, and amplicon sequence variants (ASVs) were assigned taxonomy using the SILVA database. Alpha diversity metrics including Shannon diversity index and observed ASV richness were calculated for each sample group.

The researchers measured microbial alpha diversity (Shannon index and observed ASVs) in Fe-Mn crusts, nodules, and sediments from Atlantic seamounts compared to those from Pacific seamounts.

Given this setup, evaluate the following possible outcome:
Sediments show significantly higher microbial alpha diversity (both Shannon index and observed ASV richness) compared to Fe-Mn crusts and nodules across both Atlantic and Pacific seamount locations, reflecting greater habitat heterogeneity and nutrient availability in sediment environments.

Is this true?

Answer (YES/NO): YES